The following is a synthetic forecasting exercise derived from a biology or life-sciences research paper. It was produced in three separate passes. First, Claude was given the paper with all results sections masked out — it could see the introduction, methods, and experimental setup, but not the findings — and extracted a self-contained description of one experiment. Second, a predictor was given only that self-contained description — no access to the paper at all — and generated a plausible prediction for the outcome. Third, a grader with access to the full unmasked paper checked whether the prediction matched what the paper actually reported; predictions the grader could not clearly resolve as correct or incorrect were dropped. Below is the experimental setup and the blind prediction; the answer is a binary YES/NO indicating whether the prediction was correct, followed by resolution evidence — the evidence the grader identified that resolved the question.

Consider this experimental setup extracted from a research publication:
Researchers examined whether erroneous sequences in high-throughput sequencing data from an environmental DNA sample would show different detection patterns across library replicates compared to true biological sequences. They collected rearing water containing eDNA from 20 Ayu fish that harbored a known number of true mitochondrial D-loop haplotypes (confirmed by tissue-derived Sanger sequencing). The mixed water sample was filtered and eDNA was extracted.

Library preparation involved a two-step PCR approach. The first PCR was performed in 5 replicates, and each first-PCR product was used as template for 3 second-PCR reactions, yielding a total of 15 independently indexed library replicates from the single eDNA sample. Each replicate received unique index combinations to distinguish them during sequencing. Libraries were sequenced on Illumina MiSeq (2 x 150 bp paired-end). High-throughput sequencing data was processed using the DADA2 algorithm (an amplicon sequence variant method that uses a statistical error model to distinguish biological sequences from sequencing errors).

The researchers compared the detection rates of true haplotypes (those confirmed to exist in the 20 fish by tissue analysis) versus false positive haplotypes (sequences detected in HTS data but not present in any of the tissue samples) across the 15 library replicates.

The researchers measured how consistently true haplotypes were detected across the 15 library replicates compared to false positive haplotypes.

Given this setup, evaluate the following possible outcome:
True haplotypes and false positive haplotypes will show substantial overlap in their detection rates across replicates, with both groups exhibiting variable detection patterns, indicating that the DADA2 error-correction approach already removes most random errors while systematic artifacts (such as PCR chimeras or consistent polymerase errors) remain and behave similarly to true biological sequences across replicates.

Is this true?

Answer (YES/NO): NO